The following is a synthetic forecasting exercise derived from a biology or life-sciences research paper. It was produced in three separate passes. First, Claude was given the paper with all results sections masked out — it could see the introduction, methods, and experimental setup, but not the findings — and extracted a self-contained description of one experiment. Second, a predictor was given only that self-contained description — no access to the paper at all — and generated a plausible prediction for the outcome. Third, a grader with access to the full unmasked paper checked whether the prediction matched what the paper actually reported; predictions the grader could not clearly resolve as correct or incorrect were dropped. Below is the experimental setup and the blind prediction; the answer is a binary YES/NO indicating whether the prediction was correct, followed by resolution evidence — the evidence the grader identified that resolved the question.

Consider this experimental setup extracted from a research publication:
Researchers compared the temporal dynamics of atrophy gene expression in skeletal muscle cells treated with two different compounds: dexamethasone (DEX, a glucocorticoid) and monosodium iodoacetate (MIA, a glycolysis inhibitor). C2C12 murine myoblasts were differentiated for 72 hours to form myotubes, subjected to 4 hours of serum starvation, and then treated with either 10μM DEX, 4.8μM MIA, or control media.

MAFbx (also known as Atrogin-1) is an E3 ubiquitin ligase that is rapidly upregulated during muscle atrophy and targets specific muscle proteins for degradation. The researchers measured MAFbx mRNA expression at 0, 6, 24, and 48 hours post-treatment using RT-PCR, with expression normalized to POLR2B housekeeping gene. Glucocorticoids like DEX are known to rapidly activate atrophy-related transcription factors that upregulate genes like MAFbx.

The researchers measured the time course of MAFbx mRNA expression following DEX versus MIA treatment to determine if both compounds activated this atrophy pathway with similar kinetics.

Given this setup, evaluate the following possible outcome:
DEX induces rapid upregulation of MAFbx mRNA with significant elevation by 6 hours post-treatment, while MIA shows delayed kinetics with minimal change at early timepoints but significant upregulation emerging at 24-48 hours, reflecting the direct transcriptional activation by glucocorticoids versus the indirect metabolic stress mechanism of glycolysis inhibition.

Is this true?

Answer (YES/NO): NO